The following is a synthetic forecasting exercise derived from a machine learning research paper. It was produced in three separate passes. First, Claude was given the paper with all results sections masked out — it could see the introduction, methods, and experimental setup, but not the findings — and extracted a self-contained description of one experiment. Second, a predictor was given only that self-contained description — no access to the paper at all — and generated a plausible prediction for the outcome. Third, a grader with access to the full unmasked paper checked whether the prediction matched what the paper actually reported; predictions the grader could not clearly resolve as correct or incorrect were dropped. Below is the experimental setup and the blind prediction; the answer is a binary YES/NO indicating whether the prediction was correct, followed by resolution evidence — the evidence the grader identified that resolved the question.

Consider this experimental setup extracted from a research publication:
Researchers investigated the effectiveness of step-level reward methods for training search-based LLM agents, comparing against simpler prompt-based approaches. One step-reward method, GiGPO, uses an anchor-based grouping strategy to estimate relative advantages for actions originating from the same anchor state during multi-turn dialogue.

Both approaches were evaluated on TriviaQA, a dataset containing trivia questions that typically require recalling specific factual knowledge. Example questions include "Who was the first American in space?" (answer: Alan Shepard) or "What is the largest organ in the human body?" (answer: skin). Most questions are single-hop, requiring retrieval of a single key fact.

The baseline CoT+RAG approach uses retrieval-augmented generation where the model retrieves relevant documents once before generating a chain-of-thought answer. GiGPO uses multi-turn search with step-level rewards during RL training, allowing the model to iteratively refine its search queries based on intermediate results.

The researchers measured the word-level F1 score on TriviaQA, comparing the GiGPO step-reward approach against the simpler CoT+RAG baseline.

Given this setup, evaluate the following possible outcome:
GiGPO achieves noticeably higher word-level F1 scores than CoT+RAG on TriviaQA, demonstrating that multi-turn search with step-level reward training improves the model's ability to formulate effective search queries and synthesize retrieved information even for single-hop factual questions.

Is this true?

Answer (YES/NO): NO